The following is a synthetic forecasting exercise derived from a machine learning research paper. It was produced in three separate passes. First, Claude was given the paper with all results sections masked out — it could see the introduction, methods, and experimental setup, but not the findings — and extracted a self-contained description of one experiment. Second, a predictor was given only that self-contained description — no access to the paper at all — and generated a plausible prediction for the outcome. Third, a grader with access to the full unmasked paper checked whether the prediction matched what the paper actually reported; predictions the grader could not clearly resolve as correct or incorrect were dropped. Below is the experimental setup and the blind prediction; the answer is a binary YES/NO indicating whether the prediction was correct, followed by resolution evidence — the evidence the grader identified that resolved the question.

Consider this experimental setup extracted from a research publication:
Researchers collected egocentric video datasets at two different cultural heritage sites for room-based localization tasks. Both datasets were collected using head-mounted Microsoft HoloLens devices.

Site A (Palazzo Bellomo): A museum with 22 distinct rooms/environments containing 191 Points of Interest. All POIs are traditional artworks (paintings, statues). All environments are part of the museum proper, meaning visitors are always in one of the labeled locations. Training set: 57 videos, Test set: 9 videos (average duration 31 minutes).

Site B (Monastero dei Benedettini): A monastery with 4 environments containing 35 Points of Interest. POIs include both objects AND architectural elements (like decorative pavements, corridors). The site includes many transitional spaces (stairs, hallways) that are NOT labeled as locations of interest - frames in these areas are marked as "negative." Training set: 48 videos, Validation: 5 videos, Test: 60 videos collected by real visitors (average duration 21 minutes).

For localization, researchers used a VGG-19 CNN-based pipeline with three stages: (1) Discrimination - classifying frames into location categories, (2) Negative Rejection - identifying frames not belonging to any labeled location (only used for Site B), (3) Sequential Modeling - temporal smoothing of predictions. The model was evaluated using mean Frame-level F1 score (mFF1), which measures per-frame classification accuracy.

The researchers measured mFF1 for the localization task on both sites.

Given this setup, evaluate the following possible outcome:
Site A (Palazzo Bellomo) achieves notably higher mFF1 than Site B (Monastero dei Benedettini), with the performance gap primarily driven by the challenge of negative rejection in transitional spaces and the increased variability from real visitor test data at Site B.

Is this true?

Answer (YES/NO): YES